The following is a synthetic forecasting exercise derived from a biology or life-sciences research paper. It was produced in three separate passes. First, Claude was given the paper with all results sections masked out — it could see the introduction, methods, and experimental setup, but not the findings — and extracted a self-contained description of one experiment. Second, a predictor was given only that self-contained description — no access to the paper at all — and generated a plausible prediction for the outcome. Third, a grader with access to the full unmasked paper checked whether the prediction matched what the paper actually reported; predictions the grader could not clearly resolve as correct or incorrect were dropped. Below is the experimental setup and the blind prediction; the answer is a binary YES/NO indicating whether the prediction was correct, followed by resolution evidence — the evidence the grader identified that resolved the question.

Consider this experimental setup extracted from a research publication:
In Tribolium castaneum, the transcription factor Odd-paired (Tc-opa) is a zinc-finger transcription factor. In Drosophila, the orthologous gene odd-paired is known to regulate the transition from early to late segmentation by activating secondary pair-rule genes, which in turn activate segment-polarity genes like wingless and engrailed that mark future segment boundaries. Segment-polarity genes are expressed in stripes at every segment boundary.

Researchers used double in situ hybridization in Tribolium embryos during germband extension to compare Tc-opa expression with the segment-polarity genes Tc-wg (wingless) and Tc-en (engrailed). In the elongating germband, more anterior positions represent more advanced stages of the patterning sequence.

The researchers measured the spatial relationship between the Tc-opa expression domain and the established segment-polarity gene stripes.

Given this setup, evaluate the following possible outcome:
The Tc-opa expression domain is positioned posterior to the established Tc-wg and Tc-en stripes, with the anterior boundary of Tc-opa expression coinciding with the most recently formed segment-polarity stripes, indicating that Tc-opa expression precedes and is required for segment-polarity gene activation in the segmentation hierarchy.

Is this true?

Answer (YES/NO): YES